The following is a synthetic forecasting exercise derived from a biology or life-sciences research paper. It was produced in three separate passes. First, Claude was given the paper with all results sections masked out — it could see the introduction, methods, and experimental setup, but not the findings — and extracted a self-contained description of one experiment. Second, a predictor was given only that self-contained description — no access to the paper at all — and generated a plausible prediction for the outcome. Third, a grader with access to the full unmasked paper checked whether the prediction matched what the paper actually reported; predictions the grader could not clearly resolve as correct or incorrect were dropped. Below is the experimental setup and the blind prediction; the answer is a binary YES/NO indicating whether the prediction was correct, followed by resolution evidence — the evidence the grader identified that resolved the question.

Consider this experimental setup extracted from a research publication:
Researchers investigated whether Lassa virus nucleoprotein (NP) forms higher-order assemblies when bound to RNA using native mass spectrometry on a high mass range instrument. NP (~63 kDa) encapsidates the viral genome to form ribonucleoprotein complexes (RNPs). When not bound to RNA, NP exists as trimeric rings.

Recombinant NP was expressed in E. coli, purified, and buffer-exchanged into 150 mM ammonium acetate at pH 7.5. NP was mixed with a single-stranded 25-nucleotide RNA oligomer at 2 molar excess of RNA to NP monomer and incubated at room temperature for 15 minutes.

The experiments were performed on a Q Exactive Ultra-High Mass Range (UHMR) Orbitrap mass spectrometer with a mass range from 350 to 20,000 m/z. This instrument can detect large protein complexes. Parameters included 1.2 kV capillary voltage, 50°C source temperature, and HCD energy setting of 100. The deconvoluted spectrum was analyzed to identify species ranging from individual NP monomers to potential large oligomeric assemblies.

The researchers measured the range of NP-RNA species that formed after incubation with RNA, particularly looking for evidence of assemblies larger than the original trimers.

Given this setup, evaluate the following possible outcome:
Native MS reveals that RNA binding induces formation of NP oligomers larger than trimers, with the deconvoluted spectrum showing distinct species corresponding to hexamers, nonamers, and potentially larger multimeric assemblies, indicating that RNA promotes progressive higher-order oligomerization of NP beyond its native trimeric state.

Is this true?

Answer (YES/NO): NO